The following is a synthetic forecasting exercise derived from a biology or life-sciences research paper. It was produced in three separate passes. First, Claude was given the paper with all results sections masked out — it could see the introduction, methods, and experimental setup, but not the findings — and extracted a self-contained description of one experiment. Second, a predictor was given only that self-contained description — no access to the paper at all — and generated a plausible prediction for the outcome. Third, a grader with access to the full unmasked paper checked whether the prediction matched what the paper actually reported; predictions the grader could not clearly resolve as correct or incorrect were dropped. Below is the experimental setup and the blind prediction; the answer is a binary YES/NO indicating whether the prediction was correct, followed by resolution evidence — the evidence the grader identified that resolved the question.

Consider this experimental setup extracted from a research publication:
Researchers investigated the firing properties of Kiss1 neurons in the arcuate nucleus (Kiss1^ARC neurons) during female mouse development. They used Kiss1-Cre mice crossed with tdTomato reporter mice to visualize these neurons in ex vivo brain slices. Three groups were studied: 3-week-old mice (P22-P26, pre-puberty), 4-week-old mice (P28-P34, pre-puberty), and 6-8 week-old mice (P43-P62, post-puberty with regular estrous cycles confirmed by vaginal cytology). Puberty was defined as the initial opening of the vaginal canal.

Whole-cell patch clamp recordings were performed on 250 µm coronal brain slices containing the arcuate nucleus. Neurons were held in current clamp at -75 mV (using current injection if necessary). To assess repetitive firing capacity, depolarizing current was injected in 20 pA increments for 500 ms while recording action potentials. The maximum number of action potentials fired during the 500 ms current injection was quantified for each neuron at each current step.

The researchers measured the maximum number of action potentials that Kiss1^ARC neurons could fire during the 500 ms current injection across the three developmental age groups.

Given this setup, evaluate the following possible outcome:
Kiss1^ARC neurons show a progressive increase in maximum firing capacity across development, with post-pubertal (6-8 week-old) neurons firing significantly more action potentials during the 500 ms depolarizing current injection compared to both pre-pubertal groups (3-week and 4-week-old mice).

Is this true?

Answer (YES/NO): NO